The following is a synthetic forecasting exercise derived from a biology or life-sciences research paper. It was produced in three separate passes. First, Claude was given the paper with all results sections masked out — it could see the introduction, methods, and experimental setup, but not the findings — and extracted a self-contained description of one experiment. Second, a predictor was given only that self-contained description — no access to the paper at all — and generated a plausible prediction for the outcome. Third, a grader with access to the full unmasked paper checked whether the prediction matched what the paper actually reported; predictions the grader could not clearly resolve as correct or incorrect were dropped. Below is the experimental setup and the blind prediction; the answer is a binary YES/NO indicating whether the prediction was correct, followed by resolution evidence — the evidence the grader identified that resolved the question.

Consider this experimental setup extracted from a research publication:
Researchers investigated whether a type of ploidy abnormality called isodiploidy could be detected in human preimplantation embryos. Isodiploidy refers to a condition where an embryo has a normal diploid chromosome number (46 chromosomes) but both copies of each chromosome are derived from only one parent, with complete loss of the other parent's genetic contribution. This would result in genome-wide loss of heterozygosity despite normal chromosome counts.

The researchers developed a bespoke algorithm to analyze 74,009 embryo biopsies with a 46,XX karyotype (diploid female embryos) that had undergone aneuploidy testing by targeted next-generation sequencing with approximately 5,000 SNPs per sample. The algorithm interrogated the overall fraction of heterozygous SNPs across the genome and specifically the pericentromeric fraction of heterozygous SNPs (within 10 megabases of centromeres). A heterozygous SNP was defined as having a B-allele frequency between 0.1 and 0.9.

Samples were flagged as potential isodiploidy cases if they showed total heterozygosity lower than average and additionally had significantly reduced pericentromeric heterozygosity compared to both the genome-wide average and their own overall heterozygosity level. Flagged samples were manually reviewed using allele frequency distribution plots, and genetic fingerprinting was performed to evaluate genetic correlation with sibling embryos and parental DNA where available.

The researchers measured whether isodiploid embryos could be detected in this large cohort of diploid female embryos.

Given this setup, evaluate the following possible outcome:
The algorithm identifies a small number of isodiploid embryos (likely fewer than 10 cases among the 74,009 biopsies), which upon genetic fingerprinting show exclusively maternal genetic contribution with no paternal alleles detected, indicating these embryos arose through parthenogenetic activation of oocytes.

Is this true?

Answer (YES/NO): NO